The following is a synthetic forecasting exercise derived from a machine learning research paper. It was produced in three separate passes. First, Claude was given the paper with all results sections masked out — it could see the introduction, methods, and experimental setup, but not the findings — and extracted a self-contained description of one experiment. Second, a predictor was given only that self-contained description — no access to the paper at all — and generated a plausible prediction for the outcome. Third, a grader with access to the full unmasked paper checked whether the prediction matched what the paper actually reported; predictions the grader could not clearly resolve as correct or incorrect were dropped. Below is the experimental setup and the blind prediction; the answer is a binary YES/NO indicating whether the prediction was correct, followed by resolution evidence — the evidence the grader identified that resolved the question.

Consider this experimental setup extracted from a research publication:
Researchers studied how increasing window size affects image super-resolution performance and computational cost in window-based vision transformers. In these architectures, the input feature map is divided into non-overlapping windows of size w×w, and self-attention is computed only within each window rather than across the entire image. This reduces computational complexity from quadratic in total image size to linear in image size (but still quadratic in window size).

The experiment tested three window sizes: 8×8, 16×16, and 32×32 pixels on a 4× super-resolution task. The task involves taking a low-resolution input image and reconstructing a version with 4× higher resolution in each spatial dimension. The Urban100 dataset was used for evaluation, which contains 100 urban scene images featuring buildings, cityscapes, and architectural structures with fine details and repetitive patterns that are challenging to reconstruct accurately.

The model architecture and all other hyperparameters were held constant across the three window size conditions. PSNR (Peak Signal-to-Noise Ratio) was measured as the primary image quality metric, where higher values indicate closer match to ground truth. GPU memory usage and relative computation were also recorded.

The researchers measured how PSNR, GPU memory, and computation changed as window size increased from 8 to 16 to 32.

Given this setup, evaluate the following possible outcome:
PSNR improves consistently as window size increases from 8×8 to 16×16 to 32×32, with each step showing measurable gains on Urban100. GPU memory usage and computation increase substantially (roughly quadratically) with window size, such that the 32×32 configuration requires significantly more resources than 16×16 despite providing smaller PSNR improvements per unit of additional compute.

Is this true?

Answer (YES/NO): NO